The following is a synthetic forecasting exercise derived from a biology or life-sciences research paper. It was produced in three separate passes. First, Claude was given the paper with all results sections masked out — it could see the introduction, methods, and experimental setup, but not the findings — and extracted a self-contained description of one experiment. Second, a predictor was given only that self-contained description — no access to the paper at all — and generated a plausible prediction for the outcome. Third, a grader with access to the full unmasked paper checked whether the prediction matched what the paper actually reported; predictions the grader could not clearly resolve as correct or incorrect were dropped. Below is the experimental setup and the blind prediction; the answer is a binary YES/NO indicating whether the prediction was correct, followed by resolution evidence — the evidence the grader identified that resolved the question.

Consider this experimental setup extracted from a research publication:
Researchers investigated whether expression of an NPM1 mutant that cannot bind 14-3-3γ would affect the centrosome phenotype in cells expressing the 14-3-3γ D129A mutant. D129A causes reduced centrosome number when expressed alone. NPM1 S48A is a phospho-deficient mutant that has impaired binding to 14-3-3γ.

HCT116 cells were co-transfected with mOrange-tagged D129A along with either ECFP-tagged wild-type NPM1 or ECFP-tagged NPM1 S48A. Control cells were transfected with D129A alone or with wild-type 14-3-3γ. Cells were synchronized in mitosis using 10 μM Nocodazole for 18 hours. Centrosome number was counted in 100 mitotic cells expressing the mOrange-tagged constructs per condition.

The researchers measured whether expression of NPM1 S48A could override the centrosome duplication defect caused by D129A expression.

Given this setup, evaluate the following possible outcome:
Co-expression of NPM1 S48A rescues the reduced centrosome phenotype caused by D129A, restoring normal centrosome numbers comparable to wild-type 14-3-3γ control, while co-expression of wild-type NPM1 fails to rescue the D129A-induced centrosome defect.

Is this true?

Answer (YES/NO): NO